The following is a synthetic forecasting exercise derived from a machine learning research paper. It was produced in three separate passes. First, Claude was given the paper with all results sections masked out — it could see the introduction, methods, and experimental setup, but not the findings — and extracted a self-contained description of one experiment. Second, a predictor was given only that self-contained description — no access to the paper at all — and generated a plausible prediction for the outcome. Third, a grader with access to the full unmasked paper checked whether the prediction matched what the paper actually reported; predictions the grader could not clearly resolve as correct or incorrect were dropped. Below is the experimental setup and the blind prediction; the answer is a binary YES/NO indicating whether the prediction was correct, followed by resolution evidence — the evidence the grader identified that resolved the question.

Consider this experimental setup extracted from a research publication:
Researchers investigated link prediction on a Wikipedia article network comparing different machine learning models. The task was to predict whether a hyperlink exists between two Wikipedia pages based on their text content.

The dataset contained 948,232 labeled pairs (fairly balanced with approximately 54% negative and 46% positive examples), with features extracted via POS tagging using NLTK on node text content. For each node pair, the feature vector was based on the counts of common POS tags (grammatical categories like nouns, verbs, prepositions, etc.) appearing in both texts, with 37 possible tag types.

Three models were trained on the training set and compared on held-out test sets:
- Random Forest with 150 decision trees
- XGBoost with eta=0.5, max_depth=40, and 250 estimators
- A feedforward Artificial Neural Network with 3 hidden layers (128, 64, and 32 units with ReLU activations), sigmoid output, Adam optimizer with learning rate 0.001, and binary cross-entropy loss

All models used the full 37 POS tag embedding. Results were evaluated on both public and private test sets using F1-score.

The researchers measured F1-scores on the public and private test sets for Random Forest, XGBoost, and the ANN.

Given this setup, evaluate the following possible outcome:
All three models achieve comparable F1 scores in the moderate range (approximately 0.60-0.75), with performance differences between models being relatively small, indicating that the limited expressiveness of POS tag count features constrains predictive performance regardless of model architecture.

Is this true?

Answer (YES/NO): NO